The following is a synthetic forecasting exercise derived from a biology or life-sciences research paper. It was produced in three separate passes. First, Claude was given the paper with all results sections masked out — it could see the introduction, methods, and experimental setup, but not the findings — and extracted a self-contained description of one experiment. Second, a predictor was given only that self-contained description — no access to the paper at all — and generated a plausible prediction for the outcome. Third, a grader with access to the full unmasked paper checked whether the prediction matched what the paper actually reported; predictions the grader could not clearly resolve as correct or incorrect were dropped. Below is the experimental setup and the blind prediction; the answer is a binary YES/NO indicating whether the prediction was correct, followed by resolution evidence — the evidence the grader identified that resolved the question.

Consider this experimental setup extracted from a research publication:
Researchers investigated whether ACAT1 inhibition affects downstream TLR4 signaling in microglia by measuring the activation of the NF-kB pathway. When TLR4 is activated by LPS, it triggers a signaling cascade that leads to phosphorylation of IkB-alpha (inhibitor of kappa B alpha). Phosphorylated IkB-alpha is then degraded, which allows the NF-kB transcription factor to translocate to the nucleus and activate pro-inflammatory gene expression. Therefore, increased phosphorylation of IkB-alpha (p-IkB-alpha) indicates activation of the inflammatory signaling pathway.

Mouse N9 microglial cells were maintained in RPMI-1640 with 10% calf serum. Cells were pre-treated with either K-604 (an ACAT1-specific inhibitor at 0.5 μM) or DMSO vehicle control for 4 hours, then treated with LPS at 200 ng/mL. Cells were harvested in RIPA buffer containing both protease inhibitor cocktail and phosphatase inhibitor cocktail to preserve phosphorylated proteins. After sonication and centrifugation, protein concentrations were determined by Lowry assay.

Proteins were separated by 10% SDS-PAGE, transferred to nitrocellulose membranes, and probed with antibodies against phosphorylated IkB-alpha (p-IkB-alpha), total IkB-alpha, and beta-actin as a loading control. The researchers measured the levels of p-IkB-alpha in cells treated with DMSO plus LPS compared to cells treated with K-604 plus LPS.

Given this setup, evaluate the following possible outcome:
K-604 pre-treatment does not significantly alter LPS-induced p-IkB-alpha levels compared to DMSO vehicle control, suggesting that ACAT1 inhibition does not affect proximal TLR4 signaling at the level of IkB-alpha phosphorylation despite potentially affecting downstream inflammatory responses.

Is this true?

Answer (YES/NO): NO